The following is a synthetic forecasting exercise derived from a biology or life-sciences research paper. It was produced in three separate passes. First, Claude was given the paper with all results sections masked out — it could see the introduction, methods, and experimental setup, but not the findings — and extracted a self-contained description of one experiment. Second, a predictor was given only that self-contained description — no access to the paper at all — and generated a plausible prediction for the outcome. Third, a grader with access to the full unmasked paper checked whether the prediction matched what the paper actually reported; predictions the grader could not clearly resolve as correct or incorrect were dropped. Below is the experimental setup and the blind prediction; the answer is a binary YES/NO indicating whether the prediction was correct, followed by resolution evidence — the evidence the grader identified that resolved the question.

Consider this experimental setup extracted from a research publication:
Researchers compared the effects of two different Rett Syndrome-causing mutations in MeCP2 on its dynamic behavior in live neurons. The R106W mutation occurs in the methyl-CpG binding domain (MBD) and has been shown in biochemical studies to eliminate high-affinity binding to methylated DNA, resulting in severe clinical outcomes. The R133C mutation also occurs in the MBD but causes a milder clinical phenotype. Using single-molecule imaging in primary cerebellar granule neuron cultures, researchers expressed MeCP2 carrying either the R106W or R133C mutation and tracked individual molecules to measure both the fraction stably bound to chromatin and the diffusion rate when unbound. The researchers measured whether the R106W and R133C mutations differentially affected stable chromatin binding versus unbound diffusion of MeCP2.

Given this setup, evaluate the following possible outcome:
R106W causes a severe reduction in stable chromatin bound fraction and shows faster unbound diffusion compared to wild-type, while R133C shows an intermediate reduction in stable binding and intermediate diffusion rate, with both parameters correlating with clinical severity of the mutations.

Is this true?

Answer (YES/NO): NO